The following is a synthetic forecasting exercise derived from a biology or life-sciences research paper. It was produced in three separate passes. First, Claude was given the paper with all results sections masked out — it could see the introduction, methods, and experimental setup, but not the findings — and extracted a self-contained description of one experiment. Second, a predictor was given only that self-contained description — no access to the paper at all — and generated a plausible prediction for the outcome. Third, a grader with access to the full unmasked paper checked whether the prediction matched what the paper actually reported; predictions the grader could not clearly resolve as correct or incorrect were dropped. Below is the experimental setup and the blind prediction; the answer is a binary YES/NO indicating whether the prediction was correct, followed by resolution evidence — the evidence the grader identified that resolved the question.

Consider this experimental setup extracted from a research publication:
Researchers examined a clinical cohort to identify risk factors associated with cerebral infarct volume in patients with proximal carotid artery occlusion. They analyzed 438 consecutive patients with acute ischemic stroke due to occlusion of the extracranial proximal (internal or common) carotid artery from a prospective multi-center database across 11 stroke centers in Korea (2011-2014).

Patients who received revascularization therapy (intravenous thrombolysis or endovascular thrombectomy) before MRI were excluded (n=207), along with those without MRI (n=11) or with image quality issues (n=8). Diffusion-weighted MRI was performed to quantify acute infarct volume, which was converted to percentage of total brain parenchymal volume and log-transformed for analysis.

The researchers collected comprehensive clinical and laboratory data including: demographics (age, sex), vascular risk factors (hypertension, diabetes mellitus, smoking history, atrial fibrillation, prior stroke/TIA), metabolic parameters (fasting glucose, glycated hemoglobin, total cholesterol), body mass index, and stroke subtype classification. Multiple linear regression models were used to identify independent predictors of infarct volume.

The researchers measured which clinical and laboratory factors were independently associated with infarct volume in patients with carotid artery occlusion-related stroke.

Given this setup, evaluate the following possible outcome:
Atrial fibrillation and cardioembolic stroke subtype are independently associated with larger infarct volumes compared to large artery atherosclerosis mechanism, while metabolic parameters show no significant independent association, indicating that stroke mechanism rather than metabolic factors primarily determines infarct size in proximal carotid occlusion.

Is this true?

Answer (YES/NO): NO